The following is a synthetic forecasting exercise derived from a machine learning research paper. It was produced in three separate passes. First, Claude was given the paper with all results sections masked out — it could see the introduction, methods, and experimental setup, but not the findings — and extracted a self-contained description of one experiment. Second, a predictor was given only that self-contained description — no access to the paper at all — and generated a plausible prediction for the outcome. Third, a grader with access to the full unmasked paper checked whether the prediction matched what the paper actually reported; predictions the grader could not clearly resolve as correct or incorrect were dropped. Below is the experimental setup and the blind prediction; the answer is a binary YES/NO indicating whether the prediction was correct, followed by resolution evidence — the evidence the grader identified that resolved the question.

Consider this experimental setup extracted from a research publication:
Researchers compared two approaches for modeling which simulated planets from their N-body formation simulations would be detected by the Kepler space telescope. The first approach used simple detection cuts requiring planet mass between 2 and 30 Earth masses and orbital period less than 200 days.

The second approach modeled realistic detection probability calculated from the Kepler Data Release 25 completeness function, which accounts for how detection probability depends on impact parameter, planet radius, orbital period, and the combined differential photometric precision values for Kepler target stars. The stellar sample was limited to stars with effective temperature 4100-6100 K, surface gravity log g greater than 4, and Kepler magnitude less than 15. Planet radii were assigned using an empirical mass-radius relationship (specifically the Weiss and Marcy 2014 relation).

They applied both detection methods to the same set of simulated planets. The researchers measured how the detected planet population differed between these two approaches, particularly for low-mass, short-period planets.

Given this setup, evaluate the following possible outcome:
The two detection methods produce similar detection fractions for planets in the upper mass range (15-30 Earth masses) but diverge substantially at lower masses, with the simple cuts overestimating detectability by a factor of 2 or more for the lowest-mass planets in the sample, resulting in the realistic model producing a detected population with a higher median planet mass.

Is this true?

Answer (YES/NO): NO